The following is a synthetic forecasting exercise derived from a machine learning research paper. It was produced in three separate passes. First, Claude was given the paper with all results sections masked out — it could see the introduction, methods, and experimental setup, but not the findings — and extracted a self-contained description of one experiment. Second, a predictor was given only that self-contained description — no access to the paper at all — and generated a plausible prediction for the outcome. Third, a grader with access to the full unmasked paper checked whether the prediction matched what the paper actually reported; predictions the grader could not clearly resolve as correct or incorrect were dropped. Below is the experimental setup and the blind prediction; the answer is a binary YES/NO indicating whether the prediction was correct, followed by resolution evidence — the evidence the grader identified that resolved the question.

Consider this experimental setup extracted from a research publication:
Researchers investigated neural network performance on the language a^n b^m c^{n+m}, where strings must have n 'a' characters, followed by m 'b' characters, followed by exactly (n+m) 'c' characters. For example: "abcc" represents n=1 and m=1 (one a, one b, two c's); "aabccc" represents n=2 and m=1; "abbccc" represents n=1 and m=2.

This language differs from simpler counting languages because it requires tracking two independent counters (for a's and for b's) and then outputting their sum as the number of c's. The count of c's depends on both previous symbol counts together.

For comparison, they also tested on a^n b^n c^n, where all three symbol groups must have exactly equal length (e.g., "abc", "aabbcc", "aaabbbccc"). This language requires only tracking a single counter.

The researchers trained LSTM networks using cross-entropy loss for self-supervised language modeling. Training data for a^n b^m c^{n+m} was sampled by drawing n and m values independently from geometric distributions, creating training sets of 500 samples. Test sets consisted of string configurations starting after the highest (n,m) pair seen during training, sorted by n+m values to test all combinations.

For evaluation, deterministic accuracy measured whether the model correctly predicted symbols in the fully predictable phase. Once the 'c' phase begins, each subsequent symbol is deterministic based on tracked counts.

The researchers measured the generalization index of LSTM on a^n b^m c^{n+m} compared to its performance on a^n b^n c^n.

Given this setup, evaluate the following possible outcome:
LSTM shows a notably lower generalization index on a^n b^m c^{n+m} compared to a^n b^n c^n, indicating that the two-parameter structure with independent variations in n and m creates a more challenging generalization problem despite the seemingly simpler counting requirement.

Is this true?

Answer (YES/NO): NO